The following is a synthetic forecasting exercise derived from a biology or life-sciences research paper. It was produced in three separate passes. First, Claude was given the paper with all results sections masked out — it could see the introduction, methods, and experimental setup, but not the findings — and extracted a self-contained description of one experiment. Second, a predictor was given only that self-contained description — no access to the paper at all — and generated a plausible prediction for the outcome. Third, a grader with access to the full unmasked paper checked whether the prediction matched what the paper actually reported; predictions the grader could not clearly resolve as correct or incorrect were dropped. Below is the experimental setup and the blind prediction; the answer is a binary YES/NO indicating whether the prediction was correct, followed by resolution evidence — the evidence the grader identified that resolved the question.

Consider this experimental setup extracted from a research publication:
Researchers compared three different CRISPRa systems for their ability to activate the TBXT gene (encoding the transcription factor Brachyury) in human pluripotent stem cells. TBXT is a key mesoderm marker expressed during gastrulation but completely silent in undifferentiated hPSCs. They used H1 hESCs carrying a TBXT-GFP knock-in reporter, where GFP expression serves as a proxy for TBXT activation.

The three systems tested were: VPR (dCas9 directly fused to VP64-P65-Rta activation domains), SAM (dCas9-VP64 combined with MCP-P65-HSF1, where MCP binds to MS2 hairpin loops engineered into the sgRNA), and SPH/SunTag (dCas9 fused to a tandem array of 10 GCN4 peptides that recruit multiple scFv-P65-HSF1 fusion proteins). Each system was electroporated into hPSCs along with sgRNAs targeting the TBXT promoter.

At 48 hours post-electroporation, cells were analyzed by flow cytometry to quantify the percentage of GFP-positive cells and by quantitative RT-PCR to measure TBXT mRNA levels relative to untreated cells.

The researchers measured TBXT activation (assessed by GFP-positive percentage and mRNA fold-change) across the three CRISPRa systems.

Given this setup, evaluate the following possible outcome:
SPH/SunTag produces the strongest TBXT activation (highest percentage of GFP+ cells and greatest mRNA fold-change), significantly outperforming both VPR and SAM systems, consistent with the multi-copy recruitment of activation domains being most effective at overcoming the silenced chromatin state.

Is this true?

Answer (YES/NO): NO